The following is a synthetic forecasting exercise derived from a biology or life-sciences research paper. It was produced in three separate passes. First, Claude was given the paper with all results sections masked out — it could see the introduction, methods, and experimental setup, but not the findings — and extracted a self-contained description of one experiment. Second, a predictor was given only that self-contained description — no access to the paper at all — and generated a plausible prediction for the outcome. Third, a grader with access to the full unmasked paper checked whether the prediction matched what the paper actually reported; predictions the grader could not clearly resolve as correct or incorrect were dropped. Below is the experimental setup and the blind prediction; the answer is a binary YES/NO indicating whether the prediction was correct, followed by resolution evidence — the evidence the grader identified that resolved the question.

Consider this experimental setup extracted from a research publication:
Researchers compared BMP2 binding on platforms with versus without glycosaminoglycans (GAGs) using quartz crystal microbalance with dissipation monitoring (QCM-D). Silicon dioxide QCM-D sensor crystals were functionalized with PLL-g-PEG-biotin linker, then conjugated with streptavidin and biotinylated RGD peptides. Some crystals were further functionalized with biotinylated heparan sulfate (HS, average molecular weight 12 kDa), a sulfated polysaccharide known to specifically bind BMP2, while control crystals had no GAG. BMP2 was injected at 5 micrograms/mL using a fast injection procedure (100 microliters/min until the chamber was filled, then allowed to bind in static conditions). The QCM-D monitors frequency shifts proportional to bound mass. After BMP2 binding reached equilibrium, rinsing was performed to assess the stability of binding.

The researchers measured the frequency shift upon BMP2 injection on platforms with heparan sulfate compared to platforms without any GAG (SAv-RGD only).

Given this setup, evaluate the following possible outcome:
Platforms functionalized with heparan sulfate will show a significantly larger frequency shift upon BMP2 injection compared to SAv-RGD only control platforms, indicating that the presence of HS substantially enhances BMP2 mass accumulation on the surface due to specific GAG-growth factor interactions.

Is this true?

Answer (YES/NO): YES